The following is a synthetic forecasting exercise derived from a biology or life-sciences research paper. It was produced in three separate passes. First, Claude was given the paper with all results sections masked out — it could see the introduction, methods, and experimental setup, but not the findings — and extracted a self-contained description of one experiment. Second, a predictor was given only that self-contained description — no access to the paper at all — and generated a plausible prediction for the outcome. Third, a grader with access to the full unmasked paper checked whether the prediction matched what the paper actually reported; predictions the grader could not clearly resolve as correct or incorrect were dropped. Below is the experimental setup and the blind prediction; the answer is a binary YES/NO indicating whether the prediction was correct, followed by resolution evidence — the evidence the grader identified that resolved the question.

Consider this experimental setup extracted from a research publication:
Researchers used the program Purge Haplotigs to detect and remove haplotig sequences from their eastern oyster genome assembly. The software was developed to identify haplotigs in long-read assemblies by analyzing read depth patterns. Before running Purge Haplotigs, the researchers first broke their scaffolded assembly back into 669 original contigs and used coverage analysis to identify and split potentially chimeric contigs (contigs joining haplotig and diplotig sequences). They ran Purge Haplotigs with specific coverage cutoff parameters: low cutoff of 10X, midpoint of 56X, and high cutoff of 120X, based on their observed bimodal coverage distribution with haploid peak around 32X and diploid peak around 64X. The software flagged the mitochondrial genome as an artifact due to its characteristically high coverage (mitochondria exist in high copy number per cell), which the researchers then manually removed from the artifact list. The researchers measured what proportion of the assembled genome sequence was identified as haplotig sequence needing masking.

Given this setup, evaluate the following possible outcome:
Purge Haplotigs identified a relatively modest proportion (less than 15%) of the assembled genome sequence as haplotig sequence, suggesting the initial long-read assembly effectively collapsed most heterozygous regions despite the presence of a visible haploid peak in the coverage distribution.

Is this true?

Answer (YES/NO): YES